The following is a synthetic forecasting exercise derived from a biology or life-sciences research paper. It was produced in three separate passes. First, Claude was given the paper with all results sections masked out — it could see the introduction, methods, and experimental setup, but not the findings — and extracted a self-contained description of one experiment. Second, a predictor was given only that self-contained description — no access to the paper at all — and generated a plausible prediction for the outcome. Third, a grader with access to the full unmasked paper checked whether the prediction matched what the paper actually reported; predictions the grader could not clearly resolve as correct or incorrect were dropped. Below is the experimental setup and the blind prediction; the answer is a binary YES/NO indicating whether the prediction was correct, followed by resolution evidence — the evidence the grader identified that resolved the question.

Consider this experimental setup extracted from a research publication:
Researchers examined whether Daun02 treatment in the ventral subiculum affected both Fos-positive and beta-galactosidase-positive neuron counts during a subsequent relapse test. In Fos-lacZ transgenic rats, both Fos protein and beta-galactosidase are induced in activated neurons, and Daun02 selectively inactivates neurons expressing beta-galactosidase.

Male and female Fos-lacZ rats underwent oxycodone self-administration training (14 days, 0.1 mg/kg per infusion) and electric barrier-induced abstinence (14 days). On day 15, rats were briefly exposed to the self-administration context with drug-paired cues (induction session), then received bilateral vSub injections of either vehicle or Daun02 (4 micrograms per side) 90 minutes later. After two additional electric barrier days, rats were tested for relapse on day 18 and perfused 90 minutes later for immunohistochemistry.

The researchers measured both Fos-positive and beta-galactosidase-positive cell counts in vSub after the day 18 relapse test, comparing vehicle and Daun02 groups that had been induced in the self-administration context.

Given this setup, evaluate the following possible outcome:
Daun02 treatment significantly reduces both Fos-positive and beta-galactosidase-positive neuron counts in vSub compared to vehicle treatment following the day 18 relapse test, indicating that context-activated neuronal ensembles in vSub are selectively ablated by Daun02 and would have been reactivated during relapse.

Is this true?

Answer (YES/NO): YES